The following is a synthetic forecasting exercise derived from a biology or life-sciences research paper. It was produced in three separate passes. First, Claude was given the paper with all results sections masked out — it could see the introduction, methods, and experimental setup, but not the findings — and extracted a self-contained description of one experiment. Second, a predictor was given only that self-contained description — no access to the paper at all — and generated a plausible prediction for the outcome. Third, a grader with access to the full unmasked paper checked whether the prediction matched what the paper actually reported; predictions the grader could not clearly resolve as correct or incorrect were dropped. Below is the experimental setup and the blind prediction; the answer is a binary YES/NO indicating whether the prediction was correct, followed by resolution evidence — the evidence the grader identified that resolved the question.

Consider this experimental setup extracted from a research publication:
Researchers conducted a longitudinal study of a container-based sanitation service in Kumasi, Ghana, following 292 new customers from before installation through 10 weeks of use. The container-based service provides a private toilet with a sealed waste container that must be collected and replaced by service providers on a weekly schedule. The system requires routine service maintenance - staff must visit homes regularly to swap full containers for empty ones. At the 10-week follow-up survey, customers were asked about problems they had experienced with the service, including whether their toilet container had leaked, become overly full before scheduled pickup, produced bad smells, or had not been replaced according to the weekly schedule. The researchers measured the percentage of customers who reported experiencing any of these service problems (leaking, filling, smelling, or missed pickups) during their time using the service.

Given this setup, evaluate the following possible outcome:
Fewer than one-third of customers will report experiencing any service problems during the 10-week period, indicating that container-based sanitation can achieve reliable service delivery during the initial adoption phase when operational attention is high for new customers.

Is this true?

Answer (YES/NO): YES